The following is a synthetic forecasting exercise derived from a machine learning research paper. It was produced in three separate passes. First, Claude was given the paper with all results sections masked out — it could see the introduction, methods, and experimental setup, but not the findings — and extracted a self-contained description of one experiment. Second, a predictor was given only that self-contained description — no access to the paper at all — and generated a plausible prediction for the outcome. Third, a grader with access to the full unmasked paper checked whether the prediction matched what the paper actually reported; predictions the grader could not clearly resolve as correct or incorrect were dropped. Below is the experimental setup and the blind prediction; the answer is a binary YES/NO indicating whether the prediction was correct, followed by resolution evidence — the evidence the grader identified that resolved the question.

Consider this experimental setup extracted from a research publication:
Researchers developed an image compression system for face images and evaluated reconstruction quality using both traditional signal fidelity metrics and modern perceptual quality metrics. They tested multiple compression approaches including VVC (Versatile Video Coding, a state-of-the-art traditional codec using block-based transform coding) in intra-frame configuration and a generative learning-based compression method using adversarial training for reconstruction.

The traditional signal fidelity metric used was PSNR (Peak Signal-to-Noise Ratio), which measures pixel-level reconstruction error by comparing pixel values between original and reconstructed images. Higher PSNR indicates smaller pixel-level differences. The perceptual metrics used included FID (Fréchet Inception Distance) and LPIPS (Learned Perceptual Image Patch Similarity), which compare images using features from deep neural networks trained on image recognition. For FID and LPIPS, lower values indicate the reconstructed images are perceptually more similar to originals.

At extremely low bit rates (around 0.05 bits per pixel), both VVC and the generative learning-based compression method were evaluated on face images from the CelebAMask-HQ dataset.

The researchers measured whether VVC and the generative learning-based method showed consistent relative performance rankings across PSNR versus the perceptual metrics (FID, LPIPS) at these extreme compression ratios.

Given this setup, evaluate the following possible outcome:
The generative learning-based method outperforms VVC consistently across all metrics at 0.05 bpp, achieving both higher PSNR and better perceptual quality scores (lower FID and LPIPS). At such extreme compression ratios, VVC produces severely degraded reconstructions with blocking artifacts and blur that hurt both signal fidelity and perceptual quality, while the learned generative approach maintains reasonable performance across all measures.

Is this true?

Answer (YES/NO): NO